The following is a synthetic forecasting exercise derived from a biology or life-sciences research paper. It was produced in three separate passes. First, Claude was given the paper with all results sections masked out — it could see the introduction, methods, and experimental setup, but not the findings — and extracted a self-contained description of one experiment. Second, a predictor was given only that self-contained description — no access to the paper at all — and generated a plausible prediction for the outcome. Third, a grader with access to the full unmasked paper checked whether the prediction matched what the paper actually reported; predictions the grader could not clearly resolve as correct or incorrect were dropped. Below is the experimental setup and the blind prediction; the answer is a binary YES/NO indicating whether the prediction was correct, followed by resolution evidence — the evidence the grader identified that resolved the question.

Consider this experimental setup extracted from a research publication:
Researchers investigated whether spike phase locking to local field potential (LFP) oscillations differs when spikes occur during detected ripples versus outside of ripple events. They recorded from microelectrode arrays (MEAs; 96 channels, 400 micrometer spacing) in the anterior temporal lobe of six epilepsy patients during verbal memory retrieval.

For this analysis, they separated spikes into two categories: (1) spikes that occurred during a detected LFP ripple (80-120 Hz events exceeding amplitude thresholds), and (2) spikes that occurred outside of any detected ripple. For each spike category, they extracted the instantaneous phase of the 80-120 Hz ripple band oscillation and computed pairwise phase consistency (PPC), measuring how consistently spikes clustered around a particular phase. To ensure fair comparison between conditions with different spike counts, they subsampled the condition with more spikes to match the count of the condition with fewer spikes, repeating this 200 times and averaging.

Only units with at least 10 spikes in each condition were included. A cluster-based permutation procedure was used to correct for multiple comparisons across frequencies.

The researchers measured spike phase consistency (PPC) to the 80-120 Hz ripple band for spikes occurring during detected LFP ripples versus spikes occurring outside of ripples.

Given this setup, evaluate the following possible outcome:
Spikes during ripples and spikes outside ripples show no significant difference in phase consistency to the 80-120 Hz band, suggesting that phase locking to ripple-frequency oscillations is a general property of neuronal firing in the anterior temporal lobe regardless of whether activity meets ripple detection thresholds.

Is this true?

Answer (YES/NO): NO